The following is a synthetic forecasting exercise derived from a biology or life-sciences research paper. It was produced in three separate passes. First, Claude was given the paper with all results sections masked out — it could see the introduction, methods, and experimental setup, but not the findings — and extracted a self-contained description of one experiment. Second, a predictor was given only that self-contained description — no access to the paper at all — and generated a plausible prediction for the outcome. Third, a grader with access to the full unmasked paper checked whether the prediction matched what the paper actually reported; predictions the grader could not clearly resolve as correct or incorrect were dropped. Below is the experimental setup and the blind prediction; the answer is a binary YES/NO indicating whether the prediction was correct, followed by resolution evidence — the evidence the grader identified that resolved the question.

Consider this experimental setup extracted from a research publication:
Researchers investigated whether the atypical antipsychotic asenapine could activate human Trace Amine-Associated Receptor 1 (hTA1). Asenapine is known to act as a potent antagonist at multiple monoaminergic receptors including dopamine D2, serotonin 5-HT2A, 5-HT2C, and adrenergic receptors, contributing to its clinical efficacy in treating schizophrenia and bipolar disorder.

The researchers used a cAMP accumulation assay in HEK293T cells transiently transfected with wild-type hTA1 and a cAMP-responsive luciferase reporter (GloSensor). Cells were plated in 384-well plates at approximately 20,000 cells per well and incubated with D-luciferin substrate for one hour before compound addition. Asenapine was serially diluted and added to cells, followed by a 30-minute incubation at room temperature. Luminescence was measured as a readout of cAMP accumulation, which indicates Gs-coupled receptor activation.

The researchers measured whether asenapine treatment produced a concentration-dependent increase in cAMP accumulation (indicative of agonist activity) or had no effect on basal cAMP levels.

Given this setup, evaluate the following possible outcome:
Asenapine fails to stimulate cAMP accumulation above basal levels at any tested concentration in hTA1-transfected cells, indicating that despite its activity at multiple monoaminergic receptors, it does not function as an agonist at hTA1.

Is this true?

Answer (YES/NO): NO